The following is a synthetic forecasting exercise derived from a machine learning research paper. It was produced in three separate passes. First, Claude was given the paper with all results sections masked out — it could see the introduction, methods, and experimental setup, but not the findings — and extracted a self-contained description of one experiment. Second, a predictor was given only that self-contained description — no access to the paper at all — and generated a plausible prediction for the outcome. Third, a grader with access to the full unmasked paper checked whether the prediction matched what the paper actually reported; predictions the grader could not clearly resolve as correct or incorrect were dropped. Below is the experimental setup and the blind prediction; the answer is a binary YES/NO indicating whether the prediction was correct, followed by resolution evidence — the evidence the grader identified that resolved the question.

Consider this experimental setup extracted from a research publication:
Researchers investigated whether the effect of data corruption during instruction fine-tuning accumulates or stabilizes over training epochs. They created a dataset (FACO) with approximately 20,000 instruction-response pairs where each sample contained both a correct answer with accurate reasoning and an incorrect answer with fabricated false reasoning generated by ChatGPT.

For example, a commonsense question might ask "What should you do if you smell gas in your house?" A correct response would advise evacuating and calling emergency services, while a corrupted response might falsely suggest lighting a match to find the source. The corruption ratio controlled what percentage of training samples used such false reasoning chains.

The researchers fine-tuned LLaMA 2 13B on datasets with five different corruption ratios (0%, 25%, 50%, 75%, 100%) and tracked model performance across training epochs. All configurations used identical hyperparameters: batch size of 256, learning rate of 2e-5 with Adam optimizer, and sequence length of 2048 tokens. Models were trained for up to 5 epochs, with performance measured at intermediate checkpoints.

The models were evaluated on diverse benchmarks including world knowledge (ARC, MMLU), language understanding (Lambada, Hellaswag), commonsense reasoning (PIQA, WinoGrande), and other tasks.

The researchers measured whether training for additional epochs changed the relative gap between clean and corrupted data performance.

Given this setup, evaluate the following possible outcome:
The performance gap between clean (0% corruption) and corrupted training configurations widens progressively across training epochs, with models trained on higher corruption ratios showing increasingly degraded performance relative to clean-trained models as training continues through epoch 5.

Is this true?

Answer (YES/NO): NO